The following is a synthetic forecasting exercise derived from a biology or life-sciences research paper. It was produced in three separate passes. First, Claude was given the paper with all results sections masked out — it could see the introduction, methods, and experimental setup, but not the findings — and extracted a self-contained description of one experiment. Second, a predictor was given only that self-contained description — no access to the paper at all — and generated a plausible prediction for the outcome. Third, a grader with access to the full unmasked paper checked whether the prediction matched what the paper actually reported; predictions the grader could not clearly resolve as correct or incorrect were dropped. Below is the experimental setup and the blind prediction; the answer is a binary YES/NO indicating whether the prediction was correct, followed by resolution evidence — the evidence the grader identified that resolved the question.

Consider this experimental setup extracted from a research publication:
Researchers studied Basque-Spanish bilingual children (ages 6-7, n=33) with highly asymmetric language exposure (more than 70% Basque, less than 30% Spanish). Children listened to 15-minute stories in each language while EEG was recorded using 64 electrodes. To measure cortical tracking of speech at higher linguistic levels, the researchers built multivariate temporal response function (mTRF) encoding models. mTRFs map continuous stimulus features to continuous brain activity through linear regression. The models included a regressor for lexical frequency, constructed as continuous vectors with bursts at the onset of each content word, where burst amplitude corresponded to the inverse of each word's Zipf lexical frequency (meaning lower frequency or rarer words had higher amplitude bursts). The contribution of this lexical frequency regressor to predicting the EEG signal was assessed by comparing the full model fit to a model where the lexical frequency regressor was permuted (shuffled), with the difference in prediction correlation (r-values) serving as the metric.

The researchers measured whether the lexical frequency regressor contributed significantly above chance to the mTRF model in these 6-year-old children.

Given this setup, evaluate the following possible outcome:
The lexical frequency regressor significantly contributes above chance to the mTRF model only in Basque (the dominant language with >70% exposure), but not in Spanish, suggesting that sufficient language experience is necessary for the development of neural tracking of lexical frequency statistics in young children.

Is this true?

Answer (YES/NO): NO